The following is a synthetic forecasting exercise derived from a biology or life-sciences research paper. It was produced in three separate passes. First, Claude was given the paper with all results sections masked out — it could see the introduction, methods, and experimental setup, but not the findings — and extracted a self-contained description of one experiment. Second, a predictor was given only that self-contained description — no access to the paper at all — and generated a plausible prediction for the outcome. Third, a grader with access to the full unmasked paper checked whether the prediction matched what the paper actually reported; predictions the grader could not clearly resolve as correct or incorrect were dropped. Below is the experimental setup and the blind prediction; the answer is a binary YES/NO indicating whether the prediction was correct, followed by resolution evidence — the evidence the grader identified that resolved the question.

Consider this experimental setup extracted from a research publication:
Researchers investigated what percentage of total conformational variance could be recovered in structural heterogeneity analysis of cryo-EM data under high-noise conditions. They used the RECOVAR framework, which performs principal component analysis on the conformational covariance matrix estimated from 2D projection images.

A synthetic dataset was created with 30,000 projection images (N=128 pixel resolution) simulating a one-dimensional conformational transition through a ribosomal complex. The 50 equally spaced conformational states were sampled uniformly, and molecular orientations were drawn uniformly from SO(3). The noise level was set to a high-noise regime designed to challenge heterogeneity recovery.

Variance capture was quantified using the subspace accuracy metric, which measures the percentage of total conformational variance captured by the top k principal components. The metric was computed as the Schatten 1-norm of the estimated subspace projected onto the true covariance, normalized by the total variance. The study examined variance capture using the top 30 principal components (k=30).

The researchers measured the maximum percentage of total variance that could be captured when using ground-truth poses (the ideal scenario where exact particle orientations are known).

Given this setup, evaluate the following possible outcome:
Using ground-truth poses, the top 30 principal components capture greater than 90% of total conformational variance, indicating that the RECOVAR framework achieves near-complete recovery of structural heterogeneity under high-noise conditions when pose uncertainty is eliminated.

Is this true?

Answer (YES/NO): NO